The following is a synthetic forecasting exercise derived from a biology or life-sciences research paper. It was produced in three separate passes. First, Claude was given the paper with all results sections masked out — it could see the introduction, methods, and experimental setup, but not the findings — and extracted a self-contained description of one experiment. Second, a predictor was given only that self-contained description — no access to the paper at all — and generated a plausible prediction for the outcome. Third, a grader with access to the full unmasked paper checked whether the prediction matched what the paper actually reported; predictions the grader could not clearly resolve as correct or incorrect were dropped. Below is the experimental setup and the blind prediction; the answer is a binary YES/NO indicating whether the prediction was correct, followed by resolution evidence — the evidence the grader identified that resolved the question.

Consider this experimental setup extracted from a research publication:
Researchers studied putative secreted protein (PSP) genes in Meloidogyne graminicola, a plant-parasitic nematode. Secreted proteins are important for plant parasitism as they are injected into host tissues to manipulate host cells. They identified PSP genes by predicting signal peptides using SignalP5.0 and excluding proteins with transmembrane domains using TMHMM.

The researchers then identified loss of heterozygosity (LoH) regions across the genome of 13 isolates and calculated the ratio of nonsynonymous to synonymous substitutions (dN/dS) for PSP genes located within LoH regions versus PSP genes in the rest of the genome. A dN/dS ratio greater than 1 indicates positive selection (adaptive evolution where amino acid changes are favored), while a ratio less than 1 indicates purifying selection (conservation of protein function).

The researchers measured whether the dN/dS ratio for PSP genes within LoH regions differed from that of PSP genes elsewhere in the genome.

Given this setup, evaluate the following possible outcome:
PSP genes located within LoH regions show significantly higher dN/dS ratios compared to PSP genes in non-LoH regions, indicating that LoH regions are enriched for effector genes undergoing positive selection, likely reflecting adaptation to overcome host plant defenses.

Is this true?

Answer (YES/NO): YES